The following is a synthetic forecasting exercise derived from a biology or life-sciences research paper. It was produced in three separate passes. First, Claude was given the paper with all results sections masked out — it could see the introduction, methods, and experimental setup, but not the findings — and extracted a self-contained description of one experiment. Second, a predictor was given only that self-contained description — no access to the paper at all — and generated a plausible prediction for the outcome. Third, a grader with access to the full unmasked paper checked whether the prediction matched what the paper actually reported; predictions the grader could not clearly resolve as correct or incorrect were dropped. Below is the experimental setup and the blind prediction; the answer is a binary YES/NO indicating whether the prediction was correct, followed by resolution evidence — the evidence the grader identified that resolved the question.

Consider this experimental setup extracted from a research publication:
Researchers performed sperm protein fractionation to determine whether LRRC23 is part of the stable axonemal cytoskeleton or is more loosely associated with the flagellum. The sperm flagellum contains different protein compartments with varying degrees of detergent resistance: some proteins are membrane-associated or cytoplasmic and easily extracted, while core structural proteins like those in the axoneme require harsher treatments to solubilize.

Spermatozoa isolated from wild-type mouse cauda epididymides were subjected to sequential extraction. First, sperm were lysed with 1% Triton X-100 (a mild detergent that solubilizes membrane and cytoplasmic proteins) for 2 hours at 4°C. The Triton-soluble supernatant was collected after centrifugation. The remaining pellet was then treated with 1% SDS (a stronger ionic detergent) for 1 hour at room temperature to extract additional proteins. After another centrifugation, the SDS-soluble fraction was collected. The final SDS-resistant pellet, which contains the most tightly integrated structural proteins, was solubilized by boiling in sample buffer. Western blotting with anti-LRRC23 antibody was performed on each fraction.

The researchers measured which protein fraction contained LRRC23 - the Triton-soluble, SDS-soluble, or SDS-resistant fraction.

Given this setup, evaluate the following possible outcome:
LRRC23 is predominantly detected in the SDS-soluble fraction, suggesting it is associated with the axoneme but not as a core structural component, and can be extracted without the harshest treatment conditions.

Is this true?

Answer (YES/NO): YES